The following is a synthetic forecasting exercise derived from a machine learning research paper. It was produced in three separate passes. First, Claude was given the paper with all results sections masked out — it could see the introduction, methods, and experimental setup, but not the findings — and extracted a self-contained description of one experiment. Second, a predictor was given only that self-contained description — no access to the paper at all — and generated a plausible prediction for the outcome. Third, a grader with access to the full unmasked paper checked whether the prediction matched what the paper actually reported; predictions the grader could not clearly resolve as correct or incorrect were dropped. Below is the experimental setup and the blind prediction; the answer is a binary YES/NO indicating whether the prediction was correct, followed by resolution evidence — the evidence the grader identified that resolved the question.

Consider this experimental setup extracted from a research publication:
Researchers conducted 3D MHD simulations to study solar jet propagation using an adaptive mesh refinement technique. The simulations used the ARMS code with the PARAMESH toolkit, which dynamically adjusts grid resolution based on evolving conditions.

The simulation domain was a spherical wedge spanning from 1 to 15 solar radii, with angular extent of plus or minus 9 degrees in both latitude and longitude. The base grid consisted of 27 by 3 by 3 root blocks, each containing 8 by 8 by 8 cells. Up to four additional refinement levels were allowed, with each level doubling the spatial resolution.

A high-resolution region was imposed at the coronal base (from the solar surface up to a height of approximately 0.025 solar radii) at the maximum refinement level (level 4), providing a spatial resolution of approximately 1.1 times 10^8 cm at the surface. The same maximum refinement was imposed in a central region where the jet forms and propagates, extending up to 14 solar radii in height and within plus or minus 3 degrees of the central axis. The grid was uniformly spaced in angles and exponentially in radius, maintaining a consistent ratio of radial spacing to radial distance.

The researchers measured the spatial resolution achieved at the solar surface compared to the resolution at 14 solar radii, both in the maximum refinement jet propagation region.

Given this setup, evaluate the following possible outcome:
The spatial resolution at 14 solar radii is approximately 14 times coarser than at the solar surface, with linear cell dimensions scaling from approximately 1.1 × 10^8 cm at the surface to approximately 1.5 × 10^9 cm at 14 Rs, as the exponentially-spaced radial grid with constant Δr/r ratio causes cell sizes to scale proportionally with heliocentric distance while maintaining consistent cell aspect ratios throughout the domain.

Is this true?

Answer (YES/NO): NO